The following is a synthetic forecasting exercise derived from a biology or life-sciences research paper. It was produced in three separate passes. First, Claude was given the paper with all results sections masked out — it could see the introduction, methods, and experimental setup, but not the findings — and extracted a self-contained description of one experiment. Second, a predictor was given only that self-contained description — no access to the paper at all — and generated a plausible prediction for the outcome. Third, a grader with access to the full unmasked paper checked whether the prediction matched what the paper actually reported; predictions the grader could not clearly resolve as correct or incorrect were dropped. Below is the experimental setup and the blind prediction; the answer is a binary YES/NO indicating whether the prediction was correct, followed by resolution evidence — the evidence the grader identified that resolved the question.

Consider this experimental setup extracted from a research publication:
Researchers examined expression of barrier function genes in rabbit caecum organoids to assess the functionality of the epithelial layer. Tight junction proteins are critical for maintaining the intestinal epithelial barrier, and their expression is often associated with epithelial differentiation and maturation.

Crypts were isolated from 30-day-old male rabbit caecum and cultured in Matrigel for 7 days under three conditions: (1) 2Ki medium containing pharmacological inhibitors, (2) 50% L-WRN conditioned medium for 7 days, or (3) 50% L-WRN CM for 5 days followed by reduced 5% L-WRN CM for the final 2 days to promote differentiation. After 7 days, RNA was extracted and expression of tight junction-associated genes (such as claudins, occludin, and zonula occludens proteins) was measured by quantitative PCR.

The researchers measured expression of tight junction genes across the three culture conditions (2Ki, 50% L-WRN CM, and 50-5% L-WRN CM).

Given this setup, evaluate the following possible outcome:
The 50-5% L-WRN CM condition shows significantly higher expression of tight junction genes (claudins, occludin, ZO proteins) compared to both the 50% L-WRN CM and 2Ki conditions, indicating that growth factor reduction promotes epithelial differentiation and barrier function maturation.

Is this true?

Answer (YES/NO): NO